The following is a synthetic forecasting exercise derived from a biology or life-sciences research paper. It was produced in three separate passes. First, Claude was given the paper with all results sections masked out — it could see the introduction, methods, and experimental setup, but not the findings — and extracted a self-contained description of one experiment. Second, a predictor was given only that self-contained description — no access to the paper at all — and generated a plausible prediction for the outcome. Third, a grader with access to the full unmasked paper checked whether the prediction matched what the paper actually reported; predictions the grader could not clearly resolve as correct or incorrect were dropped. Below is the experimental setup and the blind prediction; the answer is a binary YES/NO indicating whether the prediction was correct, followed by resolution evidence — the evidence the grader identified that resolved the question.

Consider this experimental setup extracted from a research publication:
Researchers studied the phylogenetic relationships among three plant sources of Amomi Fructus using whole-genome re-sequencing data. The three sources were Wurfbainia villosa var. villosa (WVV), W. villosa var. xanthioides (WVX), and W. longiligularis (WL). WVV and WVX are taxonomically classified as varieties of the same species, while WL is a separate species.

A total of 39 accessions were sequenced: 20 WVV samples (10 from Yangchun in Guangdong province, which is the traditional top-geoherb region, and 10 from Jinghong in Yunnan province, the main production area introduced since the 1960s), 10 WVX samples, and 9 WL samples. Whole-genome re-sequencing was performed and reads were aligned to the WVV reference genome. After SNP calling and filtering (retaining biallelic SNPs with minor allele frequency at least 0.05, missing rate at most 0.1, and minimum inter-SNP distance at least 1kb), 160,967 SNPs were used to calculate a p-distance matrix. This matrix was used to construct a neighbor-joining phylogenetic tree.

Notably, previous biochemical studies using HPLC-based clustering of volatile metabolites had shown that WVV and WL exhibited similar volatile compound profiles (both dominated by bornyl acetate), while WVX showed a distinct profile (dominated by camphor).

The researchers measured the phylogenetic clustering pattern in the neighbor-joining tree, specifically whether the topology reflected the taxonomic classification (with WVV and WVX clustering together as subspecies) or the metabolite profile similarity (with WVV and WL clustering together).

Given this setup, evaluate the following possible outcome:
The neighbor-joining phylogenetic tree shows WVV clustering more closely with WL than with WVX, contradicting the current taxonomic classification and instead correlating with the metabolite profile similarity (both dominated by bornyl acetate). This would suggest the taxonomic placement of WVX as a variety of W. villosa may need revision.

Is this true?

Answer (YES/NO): NO